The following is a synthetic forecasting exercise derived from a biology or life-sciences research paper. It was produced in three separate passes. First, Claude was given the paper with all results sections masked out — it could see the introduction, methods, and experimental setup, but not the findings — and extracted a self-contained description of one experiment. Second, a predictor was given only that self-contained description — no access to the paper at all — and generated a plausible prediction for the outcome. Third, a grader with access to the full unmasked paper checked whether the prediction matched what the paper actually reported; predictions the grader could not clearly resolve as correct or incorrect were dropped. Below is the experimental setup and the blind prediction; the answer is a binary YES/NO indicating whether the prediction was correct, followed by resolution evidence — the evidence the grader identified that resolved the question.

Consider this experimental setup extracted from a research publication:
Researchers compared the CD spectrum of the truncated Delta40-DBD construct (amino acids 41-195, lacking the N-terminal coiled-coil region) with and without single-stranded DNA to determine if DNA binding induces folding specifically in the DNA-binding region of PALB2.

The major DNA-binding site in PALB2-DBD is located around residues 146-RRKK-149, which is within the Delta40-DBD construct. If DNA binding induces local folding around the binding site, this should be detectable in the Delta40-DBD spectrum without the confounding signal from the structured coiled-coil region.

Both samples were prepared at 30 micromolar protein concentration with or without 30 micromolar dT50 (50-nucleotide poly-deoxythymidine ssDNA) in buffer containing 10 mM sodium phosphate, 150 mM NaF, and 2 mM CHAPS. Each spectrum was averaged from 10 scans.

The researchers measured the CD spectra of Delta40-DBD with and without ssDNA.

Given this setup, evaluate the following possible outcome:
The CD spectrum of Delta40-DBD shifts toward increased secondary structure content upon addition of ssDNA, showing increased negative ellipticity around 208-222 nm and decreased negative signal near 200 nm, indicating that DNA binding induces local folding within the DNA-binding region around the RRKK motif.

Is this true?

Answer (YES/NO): NO